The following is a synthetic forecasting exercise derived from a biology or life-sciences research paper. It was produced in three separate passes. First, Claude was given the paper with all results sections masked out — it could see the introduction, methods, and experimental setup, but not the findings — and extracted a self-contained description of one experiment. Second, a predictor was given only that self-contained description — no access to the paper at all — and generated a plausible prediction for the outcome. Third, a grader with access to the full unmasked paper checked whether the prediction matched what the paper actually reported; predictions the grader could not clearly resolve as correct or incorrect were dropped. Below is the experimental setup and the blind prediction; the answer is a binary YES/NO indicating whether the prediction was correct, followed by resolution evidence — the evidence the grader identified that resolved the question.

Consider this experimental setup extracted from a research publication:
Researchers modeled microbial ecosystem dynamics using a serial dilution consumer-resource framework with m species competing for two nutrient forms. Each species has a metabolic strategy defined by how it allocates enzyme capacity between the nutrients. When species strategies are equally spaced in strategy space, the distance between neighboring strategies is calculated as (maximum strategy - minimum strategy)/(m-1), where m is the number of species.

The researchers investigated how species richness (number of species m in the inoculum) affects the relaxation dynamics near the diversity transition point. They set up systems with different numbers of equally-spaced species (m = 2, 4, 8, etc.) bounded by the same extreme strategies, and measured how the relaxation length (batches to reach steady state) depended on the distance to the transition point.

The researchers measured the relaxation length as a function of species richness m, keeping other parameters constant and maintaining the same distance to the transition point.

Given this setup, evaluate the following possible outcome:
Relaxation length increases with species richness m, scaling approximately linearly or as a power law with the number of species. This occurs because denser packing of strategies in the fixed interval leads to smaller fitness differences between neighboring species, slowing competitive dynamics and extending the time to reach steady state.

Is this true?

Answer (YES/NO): YES